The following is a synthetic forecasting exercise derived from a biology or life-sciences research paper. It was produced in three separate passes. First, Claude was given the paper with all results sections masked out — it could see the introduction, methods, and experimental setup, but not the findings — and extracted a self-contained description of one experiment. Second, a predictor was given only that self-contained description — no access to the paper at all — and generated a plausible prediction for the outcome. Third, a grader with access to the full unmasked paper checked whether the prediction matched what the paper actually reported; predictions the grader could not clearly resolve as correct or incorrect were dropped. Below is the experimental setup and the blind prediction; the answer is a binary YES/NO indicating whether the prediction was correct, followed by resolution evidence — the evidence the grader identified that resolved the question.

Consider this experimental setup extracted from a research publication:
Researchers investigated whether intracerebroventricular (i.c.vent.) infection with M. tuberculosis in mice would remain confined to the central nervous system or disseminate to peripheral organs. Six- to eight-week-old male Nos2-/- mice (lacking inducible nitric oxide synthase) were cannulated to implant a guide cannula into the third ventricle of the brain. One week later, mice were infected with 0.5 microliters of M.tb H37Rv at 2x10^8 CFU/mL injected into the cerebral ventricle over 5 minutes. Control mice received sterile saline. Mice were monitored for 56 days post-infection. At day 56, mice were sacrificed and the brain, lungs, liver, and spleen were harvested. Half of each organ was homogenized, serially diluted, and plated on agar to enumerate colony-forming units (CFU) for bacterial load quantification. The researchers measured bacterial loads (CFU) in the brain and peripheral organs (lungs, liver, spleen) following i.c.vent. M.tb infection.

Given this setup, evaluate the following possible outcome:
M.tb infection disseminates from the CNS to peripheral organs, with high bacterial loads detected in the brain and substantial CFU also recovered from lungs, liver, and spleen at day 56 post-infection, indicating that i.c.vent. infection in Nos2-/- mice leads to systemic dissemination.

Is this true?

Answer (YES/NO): NO